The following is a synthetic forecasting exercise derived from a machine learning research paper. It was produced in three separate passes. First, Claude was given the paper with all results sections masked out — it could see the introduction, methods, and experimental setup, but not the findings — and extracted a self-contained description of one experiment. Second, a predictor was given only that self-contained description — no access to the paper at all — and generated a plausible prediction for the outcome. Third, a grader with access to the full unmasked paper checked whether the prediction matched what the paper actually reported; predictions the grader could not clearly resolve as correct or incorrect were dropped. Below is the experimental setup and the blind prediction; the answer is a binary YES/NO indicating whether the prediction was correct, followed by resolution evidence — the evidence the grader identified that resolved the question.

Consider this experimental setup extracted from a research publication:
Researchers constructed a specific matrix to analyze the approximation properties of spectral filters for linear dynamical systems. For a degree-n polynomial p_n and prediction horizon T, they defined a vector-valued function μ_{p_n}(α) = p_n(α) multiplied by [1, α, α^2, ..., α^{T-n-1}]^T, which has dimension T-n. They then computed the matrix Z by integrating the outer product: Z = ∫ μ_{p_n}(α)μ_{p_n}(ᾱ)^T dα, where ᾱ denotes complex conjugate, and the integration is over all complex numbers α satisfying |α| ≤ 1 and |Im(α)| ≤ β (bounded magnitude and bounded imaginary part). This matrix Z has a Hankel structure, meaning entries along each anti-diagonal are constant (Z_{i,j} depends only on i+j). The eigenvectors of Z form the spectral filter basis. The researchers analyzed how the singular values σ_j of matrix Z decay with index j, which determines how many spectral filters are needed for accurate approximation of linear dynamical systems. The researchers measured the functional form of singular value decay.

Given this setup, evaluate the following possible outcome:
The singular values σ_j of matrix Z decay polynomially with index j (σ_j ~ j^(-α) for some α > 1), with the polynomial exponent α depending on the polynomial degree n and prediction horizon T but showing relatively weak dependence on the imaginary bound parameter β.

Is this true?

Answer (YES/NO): NO